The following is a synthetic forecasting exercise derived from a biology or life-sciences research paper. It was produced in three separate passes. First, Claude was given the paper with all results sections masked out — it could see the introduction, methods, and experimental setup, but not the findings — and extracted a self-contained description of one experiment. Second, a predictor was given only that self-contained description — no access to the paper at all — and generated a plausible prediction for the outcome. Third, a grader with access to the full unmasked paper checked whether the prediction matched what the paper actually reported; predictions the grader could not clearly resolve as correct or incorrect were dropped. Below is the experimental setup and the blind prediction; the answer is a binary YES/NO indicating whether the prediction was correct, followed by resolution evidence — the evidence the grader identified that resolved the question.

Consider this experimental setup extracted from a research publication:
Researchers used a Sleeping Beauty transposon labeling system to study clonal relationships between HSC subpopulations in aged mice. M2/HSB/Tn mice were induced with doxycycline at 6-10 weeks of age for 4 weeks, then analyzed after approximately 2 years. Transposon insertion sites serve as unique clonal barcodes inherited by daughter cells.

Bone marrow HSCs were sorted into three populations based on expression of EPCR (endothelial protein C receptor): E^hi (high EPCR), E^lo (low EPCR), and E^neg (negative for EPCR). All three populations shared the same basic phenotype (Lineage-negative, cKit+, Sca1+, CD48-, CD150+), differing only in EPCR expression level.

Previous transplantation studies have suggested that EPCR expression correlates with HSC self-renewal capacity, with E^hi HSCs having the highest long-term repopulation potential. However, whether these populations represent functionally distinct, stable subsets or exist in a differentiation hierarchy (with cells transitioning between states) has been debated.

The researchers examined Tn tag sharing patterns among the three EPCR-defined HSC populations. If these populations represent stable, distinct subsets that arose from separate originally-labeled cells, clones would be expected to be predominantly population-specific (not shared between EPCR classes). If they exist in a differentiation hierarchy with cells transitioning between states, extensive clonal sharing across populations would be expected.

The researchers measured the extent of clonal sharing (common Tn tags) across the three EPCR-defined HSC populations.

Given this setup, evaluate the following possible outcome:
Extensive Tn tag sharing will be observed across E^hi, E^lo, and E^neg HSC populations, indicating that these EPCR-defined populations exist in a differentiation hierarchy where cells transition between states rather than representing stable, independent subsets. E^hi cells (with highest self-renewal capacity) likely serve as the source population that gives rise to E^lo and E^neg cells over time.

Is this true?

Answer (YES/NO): NO